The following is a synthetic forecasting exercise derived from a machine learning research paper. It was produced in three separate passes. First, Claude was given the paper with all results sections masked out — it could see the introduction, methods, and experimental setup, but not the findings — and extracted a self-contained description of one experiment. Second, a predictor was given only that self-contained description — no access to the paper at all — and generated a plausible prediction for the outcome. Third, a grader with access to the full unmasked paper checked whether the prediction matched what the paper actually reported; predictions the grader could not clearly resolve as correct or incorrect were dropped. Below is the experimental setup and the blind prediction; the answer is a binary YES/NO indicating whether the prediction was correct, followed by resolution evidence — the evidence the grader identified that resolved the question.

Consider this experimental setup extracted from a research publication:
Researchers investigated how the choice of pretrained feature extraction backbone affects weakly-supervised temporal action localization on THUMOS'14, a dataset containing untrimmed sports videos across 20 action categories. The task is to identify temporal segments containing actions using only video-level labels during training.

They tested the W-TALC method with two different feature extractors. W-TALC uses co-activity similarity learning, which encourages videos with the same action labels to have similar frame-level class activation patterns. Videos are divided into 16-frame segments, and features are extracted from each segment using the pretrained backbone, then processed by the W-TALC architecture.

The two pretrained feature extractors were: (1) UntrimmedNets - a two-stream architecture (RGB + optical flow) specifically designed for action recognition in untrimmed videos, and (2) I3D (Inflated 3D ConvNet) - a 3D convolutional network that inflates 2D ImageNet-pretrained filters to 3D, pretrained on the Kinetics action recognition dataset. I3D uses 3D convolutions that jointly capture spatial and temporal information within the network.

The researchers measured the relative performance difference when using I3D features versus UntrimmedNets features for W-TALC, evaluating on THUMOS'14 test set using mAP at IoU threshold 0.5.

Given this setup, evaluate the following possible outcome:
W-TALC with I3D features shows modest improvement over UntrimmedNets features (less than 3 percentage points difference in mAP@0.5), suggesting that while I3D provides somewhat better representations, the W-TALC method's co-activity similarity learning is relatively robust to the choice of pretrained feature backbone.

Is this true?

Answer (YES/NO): NO